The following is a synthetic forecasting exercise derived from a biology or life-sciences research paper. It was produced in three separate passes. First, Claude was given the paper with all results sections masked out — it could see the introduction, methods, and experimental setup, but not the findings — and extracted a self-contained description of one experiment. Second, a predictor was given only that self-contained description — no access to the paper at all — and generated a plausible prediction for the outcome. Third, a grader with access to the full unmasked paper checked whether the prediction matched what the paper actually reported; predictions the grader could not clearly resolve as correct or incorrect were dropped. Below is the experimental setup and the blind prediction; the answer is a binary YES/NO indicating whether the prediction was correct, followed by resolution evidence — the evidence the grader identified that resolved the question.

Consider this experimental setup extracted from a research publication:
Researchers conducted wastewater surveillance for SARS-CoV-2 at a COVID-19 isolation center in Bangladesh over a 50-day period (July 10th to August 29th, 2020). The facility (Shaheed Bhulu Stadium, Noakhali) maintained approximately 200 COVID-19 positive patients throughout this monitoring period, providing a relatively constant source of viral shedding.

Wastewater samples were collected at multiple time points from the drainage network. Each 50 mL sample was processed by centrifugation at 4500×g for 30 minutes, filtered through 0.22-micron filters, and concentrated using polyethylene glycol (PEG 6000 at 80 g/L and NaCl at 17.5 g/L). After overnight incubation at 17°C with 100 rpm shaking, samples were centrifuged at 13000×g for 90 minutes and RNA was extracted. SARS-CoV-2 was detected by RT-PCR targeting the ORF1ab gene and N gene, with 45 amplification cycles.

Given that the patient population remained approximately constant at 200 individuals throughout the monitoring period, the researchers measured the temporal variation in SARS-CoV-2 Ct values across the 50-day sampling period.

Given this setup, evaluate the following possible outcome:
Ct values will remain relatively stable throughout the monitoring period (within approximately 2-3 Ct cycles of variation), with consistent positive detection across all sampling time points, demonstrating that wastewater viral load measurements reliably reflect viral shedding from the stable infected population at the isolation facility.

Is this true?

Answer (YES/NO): NO